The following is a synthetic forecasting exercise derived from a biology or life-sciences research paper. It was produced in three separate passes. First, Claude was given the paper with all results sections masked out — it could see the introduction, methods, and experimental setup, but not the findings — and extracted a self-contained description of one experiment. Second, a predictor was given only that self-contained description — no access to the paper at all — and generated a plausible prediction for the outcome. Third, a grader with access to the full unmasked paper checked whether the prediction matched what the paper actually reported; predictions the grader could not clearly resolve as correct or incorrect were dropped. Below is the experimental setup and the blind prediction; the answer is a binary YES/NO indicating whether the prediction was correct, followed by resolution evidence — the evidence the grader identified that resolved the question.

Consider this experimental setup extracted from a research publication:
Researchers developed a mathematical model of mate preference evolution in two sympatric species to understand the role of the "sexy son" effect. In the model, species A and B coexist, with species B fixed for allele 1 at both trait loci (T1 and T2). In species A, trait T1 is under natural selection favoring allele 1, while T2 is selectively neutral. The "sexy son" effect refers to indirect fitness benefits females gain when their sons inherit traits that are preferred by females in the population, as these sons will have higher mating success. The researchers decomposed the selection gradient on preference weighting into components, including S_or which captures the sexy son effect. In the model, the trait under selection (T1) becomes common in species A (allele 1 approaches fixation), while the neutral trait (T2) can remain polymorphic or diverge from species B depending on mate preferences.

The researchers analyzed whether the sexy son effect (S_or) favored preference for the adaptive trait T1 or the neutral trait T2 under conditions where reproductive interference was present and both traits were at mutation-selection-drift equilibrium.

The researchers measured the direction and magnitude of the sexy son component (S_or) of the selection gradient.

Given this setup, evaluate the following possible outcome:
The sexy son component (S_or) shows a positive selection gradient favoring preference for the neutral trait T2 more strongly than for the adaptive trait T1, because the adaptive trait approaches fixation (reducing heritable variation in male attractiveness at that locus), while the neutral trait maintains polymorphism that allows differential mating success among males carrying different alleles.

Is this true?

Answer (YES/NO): YES